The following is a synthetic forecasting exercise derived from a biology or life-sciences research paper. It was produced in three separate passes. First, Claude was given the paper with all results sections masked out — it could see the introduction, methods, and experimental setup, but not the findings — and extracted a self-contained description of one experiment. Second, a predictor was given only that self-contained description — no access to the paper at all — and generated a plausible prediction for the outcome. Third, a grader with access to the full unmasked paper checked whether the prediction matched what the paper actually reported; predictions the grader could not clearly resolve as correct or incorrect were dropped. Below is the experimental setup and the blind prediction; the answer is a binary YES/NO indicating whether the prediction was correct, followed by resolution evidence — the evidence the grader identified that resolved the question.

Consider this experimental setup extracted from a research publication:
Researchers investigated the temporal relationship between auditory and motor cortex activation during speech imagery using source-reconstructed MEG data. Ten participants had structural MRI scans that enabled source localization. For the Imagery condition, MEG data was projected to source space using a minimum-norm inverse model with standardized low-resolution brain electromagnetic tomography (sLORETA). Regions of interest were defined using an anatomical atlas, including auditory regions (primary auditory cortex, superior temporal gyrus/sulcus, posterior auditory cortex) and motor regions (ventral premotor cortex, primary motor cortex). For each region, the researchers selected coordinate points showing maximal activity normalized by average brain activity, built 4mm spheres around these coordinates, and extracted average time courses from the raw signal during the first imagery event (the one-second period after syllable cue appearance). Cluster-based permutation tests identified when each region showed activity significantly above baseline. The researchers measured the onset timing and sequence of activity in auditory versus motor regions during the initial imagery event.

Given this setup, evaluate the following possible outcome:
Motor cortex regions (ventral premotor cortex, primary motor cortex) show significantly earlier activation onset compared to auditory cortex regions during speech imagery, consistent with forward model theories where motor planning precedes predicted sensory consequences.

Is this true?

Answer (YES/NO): NO